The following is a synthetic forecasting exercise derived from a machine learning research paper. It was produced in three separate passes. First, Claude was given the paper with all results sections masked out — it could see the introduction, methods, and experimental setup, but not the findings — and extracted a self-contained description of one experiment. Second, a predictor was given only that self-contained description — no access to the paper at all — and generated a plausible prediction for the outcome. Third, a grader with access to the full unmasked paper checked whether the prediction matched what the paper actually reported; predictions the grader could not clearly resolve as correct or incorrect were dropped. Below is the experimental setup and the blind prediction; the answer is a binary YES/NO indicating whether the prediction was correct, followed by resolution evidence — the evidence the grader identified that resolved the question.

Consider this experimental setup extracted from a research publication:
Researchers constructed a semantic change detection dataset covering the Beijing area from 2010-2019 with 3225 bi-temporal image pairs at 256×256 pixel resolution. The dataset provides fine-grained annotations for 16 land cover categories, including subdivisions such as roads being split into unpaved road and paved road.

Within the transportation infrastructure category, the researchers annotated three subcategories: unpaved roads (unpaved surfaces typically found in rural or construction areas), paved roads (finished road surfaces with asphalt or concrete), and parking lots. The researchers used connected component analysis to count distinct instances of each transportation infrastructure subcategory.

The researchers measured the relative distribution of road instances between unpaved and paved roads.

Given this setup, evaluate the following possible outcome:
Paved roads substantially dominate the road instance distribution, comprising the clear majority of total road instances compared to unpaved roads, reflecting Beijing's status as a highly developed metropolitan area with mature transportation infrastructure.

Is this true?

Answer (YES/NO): NO